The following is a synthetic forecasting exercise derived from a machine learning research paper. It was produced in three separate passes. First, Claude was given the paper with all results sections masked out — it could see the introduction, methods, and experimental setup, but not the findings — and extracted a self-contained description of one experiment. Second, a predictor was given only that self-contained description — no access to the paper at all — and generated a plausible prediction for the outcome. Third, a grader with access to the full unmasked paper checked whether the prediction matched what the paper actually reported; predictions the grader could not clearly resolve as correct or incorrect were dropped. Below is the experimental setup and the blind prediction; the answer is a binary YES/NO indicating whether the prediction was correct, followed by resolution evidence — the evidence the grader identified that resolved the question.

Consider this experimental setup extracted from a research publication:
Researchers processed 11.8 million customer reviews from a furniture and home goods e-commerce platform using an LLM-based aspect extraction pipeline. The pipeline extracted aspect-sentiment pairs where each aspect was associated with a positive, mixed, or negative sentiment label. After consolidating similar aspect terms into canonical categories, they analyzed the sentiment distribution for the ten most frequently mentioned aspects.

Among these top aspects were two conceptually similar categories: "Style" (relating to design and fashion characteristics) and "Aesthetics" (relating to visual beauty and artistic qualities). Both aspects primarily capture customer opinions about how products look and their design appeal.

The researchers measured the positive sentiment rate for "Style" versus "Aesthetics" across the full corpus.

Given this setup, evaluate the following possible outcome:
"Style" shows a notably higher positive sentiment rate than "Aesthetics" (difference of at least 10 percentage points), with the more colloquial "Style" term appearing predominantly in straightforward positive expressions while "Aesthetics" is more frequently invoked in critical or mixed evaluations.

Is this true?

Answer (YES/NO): NO